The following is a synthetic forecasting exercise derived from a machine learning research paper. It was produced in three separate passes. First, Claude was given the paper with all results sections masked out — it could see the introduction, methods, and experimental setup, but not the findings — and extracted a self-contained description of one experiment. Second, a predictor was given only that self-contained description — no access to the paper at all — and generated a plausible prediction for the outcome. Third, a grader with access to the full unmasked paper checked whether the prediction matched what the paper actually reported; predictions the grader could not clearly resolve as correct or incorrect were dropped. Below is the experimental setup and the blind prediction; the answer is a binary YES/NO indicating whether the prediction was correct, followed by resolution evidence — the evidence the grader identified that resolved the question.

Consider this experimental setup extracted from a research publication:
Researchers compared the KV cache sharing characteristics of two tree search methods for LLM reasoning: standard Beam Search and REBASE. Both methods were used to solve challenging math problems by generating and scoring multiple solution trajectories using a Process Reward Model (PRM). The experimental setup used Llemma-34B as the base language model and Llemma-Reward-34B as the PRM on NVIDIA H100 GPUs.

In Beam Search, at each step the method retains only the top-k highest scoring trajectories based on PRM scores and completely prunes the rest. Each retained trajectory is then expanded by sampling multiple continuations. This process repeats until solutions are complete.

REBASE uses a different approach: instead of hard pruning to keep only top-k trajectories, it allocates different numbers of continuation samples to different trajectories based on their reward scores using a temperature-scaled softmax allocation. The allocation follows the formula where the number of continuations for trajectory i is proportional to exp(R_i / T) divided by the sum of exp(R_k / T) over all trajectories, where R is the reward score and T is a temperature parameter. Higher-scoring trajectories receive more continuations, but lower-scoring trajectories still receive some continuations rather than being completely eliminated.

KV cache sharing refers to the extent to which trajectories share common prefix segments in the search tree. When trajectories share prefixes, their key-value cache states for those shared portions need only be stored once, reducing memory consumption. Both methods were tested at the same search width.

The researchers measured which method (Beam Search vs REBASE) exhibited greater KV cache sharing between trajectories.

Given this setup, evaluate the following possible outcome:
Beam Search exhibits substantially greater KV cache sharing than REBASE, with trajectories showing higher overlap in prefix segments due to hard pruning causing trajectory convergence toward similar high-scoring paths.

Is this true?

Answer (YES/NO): YES